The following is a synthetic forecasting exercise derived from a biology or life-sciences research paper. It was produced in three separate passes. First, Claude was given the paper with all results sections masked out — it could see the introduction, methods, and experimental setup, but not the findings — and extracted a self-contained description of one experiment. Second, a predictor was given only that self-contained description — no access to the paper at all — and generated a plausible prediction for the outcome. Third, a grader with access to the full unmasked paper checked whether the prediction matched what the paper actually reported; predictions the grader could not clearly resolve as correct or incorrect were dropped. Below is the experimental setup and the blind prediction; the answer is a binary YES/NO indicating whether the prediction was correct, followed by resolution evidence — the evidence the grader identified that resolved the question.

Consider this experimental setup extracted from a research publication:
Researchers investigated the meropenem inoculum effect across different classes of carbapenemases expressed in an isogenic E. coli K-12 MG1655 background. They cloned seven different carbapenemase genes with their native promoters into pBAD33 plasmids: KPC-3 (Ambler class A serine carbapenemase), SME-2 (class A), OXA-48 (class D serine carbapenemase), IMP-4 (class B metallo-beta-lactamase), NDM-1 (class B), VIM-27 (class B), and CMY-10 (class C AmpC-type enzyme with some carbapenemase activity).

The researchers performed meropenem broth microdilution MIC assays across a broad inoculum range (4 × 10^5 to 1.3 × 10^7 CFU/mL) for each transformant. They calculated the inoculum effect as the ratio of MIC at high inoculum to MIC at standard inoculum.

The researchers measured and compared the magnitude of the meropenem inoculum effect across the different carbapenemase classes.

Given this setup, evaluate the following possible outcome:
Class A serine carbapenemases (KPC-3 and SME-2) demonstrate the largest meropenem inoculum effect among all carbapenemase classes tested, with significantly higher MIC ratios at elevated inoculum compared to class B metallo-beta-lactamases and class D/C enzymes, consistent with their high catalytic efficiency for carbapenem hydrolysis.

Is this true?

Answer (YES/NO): NO